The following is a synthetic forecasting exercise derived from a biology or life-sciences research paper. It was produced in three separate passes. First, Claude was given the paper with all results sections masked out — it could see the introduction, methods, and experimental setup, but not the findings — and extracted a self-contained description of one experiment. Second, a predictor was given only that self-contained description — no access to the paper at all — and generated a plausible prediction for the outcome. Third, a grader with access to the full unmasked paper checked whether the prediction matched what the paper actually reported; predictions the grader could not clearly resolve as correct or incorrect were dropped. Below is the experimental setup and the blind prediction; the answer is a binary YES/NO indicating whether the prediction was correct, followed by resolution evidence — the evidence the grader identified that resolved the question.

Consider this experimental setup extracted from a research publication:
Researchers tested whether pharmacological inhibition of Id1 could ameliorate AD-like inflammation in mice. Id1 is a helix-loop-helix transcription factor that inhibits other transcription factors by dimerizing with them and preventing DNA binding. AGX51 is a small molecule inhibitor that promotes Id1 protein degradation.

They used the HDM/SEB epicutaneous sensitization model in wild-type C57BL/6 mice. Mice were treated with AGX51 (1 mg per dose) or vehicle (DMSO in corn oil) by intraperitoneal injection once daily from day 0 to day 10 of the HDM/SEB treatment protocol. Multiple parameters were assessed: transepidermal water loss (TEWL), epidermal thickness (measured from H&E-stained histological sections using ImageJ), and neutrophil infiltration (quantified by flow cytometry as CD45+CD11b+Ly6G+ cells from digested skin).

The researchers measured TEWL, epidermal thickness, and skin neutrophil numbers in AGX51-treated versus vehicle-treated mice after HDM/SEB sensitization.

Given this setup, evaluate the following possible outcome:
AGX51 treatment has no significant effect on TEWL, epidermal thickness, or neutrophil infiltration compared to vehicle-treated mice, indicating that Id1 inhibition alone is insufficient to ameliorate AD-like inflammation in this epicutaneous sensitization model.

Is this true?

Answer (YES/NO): NO